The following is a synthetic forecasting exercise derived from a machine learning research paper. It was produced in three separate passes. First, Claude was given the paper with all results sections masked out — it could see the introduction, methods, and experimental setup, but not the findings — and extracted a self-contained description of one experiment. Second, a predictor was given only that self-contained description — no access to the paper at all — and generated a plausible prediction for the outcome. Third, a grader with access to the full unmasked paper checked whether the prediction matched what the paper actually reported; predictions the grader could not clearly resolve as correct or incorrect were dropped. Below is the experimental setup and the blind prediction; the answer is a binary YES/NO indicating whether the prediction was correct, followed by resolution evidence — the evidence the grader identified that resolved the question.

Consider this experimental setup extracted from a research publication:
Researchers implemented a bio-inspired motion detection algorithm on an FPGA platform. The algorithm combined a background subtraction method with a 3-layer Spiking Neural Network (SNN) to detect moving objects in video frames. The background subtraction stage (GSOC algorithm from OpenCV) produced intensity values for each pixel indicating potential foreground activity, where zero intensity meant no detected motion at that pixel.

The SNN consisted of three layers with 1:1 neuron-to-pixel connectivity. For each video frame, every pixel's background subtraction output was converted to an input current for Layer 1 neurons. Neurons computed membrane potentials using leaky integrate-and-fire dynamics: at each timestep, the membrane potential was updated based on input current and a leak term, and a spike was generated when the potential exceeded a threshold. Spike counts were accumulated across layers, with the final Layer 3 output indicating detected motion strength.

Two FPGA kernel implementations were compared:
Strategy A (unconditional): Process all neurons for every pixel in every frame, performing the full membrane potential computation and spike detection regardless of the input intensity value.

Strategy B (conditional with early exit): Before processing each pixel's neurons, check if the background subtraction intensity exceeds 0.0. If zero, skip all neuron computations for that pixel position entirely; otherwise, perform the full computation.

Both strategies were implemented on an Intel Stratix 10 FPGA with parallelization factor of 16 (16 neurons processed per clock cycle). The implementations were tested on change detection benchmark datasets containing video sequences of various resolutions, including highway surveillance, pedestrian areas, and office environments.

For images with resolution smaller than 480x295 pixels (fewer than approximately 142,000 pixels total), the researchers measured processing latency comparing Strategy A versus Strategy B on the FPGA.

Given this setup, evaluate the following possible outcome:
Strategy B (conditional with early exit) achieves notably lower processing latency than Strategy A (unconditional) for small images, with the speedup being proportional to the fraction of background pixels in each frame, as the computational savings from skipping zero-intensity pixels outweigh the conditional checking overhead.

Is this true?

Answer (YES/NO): NO